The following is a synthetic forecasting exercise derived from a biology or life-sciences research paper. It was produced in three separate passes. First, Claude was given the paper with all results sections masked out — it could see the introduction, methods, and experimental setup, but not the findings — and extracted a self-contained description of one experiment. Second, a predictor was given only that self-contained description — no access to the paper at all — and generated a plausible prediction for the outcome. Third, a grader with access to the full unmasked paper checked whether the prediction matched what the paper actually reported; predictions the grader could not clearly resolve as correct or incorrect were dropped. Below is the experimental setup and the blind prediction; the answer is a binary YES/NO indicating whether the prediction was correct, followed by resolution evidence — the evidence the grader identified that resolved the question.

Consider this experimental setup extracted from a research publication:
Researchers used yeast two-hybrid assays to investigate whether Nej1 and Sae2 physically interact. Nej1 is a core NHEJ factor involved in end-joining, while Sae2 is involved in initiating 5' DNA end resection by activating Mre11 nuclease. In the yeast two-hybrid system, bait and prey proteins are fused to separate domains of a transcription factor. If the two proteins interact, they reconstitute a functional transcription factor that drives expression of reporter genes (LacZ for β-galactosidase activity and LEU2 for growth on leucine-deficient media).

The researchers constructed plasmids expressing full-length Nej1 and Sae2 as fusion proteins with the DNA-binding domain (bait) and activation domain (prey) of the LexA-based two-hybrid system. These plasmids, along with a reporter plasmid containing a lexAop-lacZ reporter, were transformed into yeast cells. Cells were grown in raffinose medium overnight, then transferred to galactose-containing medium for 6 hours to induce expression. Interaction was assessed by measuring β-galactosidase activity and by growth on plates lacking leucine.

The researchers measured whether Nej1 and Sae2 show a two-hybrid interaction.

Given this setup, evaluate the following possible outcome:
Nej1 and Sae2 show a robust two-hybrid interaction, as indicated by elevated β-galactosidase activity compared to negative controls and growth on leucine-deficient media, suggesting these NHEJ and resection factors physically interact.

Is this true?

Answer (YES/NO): YES